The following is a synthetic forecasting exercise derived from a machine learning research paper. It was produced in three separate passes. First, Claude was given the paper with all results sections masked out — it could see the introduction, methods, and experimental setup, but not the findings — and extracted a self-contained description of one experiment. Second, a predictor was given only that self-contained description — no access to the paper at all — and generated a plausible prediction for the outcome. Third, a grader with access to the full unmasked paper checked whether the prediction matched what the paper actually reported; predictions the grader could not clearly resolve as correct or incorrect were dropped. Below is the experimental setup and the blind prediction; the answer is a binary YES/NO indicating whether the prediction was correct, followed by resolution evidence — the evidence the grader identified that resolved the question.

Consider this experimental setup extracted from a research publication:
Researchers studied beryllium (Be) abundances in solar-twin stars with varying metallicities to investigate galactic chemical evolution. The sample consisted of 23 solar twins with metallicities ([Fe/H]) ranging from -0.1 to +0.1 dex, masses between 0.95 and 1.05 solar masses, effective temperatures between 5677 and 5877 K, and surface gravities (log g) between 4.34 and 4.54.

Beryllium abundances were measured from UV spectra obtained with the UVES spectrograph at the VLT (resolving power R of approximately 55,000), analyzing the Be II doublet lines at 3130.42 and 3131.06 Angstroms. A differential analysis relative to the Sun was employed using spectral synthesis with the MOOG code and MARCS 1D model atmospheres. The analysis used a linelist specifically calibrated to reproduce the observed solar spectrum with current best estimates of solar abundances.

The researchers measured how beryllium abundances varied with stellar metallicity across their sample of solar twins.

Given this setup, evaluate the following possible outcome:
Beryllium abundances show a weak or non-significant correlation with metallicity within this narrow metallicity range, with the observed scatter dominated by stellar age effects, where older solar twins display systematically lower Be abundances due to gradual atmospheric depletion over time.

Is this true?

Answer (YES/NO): NO